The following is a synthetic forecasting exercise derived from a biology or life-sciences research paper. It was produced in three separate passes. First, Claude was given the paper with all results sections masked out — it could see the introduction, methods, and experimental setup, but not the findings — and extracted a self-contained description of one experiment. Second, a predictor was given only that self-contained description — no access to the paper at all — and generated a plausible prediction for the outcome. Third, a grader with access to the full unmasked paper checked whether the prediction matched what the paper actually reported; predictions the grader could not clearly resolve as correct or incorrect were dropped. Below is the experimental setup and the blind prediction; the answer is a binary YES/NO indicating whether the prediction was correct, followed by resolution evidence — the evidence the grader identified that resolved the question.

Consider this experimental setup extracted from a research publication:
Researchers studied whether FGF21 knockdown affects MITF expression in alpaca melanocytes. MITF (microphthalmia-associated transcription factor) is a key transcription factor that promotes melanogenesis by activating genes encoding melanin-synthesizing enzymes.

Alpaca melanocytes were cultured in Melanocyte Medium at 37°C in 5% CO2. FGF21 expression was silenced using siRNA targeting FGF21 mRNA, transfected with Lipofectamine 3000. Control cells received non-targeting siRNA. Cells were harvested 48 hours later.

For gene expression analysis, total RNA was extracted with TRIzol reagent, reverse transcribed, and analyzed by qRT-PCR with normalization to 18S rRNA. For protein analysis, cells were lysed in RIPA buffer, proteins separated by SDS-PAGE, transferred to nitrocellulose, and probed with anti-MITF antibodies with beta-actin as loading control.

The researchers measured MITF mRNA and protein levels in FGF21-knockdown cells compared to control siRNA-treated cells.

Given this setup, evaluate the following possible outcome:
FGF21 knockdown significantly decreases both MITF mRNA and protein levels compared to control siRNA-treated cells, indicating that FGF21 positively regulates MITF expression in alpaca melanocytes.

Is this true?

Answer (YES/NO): NO